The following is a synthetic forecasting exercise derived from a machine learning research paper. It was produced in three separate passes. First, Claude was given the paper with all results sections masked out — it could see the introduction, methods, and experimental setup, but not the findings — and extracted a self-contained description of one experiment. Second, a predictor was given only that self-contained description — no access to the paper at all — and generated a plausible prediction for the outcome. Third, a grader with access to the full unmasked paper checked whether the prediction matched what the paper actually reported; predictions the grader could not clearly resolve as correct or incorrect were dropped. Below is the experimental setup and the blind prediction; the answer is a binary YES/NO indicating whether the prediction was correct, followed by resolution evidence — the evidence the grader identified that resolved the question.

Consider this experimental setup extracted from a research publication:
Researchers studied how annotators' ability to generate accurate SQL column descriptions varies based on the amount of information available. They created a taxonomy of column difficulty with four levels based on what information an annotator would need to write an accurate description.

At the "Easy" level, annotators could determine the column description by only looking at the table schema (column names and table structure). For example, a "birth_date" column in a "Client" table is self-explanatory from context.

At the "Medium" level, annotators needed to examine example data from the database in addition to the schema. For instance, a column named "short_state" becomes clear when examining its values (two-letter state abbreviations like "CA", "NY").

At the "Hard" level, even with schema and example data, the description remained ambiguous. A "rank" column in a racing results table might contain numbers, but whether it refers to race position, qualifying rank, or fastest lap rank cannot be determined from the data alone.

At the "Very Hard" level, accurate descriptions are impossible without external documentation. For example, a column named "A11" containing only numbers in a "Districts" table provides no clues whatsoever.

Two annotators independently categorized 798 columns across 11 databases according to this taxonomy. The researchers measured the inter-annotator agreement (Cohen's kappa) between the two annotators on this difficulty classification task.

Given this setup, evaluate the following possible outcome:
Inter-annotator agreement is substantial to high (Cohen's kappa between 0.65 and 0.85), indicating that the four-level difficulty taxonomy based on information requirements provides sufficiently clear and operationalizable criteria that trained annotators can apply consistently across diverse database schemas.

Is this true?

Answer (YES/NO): NO